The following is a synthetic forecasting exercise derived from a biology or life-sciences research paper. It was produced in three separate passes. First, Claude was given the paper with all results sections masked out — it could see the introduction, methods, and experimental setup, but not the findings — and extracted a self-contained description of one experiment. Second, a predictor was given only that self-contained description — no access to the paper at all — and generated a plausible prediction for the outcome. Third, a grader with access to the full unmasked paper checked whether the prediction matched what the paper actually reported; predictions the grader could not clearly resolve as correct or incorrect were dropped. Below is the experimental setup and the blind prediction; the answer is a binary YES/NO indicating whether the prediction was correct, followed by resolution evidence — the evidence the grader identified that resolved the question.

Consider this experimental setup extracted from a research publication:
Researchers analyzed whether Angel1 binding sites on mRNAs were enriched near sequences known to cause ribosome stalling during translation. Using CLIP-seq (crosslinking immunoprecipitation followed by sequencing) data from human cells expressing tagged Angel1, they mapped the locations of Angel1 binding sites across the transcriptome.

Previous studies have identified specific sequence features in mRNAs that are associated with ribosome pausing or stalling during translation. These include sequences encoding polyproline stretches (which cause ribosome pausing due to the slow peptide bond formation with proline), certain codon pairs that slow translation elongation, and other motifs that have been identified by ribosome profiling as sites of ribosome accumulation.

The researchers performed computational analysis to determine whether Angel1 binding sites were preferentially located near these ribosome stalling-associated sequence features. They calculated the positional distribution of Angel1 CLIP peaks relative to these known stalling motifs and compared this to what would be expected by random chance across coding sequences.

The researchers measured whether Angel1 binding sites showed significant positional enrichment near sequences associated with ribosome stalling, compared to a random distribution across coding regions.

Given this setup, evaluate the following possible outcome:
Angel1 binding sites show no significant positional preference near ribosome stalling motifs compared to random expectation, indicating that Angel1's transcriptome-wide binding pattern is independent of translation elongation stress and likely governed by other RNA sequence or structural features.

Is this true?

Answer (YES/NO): NO